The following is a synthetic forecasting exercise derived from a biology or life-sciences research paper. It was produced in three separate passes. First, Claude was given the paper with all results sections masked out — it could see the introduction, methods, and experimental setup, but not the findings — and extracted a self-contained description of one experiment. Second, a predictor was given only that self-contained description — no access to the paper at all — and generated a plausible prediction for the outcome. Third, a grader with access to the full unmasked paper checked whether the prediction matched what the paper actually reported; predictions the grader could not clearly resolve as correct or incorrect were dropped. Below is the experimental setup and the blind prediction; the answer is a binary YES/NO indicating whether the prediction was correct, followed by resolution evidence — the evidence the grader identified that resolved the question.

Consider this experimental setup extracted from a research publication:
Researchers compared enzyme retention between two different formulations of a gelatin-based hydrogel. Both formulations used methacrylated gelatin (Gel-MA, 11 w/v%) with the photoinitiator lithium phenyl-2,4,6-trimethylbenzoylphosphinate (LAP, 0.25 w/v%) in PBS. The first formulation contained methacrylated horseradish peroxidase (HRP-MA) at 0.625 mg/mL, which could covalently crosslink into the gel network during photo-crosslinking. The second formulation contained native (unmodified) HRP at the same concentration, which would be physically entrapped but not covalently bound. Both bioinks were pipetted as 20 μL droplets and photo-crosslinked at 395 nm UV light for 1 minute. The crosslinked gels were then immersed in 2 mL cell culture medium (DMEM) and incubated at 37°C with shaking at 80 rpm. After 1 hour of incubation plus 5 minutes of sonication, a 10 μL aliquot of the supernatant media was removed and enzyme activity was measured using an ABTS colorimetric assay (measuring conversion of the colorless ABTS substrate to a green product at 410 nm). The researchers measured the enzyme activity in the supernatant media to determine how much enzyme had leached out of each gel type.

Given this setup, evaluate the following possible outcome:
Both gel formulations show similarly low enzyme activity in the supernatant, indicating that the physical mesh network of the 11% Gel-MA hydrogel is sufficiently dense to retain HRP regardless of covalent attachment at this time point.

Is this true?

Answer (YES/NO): NO